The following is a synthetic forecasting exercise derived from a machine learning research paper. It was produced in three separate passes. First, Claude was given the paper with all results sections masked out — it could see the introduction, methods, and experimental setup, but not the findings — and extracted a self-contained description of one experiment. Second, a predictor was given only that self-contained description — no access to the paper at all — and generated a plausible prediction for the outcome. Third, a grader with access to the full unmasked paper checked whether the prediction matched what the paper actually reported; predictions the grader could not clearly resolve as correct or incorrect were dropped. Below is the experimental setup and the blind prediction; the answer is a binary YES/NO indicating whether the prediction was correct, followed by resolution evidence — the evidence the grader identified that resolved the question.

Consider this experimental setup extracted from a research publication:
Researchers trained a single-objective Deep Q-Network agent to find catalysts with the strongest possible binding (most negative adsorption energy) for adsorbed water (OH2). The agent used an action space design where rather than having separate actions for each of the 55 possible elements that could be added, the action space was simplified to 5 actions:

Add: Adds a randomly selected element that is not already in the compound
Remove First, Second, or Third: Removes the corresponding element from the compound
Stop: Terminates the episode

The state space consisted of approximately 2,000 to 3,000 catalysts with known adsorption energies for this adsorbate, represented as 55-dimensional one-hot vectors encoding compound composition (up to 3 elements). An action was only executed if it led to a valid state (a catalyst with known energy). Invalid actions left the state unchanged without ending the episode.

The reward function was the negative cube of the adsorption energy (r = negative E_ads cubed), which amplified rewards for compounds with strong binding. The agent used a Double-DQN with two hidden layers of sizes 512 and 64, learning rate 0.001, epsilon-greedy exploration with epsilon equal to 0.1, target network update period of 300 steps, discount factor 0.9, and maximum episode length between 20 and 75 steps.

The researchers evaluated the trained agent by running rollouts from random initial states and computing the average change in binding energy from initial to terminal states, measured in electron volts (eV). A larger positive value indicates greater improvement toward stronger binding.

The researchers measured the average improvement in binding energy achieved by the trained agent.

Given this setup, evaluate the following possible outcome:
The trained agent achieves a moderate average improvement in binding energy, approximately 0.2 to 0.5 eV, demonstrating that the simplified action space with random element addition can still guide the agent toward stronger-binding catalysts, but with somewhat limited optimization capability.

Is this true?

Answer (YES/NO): NO